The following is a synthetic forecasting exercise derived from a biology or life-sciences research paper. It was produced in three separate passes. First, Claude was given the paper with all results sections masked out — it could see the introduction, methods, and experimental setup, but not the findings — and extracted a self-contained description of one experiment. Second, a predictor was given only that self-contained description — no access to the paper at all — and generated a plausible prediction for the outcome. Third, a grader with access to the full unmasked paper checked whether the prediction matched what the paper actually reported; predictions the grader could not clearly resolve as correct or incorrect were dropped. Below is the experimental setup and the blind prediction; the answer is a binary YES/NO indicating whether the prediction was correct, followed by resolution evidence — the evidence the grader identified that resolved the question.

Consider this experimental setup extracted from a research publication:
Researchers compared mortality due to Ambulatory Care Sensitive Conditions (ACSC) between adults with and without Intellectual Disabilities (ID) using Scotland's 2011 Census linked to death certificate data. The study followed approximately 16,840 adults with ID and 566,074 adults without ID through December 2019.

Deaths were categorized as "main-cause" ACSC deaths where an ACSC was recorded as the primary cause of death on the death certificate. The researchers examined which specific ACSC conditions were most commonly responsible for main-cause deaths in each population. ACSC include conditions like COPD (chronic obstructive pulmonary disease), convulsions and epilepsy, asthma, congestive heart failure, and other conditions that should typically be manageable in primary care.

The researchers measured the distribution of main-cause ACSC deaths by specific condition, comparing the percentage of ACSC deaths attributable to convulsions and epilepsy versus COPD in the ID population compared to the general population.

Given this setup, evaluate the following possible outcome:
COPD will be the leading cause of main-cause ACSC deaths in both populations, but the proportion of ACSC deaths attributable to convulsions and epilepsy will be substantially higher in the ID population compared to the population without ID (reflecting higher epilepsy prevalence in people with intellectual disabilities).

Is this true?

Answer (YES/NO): NO